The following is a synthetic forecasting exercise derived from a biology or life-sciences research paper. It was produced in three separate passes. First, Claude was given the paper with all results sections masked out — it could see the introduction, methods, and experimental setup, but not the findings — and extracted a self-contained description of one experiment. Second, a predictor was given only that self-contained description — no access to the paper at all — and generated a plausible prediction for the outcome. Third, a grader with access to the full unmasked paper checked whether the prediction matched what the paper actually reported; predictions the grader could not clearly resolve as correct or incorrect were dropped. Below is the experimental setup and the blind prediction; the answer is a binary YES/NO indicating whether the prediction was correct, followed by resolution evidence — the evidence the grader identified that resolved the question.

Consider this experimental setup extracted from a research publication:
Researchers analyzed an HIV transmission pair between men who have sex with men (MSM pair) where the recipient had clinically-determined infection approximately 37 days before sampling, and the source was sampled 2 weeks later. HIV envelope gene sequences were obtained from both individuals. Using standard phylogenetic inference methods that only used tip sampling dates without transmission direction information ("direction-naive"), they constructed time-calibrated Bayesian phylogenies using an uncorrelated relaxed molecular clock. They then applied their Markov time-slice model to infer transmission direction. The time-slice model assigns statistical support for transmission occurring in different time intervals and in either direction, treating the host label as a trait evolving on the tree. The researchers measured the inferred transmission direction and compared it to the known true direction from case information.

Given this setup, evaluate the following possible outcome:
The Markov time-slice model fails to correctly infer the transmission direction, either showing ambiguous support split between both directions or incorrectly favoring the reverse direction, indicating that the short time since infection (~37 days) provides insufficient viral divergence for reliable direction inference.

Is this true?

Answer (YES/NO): YES